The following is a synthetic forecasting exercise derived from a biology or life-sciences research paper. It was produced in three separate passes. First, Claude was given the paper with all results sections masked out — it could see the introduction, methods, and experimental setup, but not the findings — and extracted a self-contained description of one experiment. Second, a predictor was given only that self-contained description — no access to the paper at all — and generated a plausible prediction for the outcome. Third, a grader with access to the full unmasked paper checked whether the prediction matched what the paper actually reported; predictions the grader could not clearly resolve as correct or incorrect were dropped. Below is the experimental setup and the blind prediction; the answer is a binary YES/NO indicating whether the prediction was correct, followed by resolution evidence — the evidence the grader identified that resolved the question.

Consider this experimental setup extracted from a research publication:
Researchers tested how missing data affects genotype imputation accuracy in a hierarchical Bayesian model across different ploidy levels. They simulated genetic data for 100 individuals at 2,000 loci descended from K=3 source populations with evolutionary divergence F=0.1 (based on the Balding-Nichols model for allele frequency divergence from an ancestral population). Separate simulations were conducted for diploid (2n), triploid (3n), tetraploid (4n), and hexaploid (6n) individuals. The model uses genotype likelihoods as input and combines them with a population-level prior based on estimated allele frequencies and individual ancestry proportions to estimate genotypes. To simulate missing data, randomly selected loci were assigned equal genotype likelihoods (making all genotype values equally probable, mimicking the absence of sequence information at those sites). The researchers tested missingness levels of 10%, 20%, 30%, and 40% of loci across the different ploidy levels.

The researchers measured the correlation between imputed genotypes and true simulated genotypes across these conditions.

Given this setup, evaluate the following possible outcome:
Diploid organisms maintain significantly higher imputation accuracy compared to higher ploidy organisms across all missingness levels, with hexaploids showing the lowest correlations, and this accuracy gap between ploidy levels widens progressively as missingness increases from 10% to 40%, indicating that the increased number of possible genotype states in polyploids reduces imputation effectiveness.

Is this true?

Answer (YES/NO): NO